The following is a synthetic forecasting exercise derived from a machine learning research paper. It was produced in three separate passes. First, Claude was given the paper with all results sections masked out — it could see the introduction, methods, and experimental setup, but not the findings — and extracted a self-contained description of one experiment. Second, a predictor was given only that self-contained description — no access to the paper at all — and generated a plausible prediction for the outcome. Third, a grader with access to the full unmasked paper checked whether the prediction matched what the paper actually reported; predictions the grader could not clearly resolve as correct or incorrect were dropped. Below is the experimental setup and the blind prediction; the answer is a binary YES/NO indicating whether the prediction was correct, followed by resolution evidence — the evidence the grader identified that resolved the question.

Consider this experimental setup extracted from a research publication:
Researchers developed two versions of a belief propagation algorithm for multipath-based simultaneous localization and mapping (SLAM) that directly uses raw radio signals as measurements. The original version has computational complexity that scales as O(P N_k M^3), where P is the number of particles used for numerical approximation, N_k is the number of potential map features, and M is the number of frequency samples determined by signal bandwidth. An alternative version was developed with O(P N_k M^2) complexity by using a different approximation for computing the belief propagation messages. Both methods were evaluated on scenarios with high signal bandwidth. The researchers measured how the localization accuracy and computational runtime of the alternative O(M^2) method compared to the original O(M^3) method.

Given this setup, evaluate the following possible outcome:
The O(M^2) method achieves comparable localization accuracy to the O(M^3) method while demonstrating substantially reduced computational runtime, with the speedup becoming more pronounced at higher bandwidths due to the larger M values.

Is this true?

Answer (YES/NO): YES